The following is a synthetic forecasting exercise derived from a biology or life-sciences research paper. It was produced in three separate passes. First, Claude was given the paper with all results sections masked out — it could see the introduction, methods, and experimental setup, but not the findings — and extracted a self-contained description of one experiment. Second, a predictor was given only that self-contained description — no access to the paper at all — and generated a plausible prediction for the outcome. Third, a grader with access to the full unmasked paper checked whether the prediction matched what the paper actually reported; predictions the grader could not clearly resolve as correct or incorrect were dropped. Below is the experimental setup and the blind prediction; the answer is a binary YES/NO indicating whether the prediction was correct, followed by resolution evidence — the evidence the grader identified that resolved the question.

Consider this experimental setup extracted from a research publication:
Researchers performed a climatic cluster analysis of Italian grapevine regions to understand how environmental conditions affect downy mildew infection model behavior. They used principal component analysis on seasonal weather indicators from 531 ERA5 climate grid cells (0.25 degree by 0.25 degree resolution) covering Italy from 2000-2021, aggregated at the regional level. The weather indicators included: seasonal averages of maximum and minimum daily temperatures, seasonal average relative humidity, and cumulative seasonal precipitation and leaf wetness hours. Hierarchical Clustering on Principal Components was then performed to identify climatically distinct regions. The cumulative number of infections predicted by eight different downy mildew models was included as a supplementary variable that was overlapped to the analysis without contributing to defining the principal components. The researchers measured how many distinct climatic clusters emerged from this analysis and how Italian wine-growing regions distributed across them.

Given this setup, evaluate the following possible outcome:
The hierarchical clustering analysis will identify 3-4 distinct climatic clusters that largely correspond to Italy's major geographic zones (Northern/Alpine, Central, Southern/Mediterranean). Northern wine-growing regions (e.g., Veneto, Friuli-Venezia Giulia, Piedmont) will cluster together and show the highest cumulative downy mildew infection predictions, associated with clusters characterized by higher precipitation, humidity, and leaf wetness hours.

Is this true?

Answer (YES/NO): NO